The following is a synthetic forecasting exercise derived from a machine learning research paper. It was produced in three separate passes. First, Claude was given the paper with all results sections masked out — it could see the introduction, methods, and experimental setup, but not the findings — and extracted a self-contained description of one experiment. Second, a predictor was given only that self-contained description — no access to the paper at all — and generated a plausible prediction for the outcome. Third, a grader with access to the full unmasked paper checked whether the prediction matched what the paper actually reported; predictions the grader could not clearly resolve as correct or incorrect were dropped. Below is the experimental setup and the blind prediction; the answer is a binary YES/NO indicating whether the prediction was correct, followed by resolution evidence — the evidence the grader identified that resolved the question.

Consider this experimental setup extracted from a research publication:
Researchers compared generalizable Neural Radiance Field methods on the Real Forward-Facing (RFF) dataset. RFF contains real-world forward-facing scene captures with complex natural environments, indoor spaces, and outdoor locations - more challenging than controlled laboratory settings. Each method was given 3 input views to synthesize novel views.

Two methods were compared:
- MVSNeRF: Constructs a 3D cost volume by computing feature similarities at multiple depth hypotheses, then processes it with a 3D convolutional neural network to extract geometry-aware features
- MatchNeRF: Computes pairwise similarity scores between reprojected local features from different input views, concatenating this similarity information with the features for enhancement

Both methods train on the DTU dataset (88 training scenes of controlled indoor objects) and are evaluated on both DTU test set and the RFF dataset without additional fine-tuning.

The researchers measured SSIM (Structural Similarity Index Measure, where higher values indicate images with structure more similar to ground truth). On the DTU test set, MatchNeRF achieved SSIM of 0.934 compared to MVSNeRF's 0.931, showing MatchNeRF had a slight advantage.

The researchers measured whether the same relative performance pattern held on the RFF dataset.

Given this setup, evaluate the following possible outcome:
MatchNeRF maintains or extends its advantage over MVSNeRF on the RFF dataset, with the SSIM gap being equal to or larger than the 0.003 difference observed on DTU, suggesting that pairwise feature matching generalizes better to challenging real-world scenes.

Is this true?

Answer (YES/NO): YES